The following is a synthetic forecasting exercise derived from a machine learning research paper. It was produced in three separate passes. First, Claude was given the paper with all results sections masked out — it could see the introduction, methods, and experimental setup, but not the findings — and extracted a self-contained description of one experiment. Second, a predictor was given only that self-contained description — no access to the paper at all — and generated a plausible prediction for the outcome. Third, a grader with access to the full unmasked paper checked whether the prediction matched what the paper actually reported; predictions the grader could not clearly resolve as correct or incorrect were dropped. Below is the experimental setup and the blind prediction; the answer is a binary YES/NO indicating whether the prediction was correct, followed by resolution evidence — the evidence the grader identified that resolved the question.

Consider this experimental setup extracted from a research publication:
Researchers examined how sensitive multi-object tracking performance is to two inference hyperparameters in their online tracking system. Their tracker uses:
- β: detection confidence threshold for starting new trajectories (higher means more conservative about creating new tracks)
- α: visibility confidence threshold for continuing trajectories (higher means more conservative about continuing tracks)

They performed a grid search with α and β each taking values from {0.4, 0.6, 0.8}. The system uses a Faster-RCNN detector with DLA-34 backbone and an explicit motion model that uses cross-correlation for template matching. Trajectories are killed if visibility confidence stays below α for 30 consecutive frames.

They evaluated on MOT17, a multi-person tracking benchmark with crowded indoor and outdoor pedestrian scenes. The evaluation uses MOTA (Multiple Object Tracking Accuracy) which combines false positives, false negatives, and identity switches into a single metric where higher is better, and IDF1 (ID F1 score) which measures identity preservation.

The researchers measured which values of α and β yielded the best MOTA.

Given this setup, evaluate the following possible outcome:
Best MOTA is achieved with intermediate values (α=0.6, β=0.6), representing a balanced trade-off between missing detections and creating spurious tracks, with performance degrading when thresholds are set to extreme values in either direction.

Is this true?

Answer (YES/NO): NO